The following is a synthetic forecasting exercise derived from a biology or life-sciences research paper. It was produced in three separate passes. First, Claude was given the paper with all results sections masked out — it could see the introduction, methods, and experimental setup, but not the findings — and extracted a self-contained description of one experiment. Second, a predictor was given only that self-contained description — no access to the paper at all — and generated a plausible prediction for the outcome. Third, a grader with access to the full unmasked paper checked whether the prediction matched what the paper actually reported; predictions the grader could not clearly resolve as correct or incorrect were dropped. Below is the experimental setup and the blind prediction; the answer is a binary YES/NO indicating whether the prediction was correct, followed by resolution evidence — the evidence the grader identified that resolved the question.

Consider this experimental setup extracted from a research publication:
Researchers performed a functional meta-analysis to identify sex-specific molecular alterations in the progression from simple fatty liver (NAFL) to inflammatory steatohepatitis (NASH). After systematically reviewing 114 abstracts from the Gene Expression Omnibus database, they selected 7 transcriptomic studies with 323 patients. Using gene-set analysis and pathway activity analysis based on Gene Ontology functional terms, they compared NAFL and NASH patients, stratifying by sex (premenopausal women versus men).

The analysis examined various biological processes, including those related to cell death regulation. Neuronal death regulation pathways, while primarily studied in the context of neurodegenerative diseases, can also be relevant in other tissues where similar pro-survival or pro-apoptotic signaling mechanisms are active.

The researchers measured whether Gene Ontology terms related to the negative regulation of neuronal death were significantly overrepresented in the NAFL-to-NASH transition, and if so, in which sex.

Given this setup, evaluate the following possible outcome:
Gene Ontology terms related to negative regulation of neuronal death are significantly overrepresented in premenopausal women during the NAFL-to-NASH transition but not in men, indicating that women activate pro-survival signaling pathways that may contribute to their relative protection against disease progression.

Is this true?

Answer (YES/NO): YES